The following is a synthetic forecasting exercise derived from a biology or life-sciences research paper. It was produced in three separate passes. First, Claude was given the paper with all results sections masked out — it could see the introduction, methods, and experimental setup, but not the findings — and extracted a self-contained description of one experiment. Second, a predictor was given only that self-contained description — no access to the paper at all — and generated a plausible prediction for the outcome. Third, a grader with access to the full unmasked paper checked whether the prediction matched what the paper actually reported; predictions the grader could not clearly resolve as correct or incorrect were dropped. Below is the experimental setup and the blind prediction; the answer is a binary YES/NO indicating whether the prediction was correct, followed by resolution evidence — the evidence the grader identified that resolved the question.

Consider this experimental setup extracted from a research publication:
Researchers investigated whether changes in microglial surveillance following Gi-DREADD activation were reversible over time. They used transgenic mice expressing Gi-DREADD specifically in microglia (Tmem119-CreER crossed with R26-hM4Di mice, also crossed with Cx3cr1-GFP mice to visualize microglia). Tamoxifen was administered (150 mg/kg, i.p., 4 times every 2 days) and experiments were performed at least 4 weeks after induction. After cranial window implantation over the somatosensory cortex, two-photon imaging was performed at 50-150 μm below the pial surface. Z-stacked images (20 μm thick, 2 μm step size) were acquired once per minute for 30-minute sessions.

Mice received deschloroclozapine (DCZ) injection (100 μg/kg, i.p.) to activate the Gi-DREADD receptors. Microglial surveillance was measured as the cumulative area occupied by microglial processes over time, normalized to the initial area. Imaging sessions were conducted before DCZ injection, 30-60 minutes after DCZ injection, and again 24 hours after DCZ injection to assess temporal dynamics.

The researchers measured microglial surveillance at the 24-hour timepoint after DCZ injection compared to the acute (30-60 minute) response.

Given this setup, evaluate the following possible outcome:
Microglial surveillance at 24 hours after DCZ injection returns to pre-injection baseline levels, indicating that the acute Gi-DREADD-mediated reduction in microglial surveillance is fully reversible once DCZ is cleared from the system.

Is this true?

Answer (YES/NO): YES